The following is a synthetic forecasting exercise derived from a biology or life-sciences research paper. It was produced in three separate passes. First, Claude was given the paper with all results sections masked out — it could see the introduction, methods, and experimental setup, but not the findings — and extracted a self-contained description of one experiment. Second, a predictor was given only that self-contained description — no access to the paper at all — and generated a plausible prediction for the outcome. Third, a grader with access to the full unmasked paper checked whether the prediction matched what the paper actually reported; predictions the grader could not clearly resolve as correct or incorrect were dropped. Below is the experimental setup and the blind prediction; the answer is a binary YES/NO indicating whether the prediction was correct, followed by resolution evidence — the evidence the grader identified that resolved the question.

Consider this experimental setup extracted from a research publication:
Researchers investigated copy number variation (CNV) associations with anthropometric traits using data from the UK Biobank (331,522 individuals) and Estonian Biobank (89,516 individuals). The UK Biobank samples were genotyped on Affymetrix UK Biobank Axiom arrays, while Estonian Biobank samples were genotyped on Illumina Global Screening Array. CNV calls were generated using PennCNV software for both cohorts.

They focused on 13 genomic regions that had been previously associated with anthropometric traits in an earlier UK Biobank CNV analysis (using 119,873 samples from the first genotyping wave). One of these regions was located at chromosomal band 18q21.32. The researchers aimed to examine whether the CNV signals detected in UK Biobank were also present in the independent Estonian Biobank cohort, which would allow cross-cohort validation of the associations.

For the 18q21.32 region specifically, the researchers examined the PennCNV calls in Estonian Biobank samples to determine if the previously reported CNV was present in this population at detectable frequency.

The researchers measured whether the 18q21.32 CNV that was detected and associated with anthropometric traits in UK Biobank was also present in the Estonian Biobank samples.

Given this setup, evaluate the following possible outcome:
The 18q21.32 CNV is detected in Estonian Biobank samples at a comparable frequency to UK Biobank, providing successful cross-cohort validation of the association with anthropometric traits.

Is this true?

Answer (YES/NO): NO